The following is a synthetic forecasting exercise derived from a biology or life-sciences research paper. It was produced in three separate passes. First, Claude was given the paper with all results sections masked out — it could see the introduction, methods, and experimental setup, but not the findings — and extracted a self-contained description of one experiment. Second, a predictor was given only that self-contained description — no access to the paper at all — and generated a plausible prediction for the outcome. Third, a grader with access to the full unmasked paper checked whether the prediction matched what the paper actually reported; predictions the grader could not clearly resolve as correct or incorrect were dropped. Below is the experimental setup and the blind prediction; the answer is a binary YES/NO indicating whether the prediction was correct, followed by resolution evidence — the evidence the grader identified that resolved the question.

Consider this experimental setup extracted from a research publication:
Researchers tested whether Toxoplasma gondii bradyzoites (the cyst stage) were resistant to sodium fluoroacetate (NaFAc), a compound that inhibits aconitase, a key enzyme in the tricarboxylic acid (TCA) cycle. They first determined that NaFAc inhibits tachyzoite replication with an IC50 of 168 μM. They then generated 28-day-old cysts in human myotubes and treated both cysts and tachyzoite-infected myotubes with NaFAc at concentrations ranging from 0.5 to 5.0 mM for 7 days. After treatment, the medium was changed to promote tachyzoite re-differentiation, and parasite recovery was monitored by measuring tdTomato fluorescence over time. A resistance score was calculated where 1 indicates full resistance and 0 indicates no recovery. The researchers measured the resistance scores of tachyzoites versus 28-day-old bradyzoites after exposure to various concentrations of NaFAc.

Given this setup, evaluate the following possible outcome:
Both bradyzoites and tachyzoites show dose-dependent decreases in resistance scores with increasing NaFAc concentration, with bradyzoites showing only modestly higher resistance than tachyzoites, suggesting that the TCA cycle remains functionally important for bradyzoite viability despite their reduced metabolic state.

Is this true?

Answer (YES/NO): NO